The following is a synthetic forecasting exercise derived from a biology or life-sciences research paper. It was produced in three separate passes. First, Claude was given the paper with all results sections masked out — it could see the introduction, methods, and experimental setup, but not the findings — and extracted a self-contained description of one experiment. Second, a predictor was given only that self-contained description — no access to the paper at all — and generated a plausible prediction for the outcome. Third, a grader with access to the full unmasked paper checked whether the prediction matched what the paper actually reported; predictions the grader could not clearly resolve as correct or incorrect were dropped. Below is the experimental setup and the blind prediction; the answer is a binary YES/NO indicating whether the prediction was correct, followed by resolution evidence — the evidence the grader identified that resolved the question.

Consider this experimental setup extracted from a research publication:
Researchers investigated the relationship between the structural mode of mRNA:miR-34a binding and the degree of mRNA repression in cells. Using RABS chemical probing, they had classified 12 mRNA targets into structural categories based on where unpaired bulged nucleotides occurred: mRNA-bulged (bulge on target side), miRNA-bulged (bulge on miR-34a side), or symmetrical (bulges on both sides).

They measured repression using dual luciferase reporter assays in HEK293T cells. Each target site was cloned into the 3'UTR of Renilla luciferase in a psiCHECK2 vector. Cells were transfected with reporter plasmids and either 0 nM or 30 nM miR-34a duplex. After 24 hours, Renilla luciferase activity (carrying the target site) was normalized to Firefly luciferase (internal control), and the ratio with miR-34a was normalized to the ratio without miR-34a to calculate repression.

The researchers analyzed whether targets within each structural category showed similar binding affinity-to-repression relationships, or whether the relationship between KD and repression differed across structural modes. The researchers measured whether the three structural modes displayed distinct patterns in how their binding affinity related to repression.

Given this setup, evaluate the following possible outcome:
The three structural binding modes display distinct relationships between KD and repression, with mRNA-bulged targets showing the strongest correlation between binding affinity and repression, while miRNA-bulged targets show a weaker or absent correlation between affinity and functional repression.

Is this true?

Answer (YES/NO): NO